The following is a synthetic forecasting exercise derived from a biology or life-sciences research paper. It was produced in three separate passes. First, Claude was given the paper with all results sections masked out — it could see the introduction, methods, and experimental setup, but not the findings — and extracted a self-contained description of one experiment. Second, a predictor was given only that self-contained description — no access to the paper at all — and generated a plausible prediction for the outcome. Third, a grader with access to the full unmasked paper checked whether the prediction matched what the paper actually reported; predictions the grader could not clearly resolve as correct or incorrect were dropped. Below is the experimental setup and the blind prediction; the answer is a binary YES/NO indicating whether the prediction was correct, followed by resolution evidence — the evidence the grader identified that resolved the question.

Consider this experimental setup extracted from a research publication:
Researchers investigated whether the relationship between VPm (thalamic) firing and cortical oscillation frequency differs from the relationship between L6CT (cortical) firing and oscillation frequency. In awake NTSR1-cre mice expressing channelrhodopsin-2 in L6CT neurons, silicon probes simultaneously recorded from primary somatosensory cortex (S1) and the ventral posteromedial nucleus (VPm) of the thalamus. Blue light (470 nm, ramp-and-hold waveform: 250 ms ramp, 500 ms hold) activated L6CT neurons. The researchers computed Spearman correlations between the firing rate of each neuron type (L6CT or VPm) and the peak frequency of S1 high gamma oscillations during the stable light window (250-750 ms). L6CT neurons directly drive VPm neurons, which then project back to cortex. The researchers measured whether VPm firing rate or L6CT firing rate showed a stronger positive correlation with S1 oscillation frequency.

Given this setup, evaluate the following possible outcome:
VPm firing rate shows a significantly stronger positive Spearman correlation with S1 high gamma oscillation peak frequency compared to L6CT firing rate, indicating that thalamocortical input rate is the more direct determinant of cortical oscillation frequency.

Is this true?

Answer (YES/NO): NO